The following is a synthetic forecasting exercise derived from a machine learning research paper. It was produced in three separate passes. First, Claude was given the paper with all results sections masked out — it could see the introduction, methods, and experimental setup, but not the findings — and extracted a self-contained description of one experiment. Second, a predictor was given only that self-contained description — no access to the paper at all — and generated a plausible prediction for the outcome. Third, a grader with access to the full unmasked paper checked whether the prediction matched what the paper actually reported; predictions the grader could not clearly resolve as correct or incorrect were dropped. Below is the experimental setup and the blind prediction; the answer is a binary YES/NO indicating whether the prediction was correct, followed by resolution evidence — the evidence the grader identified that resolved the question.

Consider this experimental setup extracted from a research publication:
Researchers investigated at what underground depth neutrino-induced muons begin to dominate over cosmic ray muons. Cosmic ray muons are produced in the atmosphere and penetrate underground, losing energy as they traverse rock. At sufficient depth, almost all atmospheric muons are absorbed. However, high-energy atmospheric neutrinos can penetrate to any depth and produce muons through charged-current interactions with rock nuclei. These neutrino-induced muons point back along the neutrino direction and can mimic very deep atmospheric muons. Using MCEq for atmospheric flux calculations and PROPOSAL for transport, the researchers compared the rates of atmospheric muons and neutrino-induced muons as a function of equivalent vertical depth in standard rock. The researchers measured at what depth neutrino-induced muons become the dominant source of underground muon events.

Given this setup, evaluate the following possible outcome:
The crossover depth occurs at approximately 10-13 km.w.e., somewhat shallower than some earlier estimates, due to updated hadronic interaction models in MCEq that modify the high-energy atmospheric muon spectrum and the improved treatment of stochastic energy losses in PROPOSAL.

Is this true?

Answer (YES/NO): NO